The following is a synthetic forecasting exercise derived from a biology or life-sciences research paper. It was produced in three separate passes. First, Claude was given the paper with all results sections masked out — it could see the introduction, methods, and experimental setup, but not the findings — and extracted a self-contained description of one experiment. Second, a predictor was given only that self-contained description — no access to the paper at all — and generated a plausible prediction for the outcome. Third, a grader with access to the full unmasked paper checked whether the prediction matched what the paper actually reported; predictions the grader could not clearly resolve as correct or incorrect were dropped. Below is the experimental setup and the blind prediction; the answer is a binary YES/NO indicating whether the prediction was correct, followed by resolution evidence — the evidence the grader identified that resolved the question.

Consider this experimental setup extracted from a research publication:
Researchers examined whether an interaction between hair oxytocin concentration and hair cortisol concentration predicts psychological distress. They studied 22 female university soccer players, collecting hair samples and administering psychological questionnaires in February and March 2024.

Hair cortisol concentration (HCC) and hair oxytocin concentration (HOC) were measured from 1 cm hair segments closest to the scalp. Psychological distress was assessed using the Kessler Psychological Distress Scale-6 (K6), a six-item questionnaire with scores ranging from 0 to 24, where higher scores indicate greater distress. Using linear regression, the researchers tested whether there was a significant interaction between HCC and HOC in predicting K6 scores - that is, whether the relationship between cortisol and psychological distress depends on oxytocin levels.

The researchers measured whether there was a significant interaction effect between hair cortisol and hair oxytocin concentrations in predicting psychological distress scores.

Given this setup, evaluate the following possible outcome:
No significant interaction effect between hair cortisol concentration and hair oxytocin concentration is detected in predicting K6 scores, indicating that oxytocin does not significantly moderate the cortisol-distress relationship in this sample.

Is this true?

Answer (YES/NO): NO